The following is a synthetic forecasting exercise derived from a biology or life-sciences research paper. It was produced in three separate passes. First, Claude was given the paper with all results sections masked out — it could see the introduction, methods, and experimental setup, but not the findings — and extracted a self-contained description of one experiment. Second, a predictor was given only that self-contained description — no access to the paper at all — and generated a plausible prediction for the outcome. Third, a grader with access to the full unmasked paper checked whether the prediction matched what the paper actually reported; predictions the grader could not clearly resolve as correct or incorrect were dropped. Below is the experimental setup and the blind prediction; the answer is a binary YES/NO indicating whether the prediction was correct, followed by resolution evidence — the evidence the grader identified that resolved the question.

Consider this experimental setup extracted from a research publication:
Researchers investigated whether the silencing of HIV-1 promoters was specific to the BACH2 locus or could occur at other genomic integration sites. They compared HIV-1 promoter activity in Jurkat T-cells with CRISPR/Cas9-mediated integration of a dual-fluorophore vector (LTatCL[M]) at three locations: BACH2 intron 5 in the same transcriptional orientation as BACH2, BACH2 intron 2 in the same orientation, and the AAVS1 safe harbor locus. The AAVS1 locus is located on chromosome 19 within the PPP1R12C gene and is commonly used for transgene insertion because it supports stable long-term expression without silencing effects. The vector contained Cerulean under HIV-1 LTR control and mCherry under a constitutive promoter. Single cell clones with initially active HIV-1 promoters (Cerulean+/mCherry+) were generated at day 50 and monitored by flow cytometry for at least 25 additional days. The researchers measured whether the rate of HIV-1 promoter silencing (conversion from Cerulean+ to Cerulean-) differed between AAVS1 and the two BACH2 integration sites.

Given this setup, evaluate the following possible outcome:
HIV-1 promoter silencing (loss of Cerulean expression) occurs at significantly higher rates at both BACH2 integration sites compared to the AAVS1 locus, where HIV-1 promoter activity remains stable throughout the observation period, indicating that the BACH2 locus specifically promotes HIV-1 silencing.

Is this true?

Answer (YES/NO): YES